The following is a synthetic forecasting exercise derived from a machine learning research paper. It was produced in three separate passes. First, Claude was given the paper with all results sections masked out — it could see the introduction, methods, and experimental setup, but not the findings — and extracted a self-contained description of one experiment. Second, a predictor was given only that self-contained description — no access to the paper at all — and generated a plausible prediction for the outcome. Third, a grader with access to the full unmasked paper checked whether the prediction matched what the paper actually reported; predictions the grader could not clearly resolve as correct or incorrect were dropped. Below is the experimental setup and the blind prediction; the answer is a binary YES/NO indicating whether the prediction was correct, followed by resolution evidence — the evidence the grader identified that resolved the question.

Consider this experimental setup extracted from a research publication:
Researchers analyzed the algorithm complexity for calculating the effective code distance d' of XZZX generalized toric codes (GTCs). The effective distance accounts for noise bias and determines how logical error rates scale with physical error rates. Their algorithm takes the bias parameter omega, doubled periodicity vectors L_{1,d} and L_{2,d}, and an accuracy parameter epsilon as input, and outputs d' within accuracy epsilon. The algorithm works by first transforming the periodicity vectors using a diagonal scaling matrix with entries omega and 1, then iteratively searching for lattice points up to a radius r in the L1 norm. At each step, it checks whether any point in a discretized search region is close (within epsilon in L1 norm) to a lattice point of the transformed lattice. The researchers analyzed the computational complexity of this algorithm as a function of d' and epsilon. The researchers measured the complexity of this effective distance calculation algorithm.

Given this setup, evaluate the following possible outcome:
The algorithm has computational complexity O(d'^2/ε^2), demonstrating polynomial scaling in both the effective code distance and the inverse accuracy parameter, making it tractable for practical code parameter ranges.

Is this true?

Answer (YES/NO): NO